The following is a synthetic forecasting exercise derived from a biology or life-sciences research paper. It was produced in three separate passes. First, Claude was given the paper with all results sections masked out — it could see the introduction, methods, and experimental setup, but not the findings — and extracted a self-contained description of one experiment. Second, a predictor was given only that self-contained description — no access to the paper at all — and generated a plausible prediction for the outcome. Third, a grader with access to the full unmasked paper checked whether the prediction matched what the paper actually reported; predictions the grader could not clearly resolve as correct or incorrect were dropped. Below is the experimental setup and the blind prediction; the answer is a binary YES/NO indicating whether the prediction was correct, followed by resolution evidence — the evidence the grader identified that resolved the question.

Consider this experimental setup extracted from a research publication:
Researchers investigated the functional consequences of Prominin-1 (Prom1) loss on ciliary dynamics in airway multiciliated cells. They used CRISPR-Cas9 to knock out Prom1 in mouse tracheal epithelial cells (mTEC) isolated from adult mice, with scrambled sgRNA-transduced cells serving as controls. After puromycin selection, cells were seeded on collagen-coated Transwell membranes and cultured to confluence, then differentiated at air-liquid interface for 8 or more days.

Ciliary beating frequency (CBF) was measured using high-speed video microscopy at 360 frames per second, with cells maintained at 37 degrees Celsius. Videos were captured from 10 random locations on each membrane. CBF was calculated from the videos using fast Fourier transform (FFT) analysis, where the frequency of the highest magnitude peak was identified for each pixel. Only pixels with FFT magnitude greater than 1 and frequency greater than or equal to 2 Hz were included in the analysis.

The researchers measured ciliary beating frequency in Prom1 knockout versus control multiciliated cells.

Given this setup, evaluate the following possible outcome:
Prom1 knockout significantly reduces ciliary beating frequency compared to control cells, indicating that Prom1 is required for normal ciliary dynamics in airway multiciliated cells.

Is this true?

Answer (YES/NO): YES